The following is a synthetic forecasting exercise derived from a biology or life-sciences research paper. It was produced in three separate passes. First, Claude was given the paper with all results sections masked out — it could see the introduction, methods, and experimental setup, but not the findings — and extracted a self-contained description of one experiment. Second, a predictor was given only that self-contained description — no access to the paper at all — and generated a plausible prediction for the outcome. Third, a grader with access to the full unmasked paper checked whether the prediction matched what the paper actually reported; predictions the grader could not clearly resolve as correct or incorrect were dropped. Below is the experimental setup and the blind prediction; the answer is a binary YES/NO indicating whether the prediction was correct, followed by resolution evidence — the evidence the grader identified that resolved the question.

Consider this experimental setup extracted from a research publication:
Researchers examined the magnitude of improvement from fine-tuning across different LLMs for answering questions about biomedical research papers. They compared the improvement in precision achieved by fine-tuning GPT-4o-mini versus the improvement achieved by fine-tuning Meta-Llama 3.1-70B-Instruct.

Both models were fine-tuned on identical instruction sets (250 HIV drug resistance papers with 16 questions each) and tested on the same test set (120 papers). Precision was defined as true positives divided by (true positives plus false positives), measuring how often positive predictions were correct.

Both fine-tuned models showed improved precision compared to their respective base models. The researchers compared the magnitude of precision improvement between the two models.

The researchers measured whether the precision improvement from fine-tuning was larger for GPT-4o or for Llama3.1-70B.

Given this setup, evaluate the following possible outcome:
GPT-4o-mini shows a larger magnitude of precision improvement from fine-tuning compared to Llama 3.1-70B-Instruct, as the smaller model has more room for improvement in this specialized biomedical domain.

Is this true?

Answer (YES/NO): NO